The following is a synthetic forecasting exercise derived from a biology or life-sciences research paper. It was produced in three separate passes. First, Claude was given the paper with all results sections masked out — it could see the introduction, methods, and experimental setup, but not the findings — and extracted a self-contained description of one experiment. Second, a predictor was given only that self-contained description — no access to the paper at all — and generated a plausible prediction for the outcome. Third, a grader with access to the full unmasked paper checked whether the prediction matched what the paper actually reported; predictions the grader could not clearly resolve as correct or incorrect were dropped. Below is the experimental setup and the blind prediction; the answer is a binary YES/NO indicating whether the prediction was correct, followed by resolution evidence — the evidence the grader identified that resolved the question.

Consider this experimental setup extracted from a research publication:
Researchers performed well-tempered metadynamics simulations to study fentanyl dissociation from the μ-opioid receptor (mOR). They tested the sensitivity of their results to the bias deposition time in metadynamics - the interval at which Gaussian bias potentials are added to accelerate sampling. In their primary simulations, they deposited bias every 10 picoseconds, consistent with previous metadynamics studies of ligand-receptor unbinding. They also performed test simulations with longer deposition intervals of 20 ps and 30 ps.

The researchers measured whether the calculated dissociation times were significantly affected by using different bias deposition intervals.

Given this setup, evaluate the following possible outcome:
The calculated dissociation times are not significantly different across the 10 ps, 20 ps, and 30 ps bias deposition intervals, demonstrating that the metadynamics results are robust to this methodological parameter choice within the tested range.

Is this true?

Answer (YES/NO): YES